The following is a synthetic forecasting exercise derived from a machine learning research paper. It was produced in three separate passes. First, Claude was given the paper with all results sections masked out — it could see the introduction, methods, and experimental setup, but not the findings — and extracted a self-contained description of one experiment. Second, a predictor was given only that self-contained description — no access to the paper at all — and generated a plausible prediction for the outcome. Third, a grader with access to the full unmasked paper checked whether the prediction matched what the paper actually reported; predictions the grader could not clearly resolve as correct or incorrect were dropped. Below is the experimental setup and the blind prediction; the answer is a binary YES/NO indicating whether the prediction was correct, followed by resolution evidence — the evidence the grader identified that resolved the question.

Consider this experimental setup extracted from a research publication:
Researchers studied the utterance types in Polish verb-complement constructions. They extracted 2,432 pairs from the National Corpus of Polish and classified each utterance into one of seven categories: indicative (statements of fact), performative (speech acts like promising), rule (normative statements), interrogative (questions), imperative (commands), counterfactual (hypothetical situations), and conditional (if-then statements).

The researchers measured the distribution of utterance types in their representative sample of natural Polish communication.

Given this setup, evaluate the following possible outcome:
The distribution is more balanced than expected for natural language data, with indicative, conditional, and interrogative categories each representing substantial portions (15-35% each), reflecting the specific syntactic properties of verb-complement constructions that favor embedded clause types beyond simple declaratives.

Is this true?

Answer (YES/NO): NO